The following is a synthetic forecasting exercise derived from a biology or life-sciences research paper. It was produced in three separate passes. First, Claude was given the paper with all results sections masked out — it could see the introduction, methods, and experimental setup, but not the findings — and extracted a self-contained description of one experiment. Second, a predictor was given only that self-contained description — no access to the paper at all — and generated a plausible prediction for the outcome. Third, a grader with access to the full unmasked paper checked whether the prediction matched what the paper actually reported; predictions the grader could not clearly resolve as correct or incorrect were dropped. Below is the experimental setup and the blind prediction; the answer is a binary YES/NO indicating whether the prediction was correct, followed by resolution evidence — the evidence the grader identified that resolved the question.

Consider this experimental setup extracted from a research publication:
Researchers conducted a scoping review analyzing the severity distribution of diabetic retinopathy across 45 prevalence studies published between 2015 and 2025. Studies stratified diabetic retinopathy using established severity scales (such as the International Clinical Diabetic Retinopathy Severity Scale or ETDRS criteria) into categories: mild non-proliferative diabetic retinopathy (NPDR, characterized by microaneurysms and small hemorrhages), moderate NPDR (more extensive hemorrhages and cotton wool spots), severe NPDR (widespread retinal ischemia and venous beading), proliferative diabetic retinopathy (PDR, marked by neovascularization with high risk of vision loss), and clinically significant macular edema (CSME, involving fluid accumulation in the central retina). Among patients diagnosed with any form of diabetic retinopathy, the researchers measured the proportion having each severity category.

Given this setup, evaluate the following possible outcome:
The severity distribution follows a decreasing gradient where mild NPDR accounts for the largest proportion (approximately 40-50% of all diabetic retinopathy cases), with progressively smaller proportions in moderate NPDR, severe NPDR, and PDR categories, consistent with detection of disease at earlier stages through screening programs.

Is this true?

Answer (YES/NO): YES